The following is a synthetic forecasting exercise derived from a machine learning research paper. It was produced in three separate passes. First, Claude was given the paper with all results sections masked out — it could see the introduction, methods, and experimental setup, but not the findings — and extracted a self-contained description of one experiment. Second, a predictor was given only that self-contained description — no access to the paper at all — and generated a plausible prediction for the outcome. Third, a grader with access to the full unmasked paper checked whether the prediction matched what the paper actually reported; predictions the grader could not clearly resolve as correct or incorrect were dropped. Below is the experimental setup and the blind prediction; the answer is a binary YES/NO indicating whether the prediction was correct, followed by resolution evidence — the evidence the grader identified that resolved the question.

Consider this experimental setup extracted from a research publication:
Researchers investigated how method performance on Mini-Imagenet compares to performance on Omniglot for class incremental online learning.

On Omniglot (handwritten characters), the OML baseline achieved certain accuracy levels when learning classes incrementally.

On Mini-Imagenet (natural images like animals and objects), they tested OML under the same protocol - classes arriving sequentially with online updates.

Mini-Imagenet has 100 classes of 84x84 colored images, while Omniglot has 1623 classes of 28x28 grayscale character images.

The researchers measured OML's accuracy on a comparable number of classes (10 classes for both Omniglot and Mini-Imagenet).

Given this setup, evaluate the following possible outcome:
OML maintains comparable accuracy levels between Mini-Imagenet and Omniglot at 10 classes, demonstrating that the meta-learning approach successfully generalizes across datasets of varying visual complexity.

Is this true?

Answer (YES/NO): NO